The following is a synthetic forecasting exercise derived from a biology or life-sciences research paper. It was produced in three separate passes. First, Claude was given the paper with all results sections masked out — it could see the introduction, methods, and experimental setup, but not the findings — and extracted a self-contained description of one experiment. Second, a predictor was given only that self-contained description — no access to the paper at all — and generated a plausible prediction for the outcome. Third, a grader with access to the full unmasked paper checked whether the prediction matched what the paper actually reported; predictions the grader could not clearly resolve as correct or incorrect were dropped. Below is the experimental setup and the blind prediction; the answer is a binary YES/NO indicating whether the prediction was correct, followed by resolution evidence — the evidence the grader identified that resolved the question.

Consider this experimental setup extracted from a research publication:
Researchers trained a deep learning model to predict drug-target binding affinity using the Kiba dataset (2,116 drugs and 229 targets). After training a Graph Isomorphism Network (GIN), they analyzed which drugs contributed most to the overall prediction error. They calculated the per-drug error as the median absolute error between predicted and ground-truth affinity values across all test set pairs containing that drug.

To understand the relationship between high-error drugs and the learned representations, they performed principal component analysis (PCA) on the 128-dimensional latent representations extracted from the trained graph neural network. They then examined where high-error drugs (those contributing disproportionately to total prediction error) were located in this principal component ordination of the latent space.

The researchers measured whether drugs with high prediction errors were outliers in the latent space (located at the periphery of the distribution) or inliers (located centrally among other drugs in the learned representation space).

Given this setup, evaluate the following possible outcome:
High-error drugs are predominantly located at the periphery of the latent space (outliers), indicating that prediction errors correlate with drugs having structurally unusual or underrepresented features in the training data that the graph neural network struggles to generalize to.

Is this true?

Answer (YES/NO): NO